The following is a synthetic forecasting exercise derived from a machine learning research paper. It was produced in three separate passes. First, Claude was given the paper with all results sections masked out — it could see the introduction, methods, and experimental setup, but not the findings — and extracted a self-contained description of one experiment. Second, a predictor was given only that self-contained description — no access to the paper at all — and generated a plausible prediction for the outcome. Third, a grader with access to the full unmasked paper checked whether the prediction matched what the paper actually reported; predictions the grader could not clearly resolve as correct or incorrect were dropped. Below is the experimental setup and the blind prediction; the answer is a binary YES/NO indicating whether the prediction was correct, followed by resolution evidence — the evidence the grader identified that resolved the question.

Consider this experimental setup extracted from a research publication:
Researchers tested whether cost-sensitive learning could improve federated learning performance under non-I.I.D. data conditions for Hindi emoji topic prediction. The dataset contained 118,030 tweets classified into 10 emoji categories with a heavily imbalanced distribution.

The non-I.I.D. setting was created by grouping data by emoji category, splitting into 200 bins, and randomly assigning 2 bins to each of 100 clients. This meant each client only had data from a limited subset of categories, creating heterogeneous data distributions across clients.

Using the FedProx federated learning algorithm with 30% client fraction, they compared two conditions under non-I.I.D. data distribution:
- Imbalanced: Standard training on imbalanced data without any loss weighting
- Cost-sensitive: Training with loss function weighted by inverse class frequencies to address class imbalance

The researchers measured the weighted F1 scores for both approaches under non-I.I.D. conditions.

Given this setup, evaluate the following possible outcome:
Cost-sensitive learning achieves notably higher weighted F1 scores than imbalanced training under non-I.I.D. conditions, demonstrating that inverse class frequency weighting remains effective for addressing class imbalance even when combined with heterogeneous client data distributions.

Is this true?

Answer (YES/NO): NO